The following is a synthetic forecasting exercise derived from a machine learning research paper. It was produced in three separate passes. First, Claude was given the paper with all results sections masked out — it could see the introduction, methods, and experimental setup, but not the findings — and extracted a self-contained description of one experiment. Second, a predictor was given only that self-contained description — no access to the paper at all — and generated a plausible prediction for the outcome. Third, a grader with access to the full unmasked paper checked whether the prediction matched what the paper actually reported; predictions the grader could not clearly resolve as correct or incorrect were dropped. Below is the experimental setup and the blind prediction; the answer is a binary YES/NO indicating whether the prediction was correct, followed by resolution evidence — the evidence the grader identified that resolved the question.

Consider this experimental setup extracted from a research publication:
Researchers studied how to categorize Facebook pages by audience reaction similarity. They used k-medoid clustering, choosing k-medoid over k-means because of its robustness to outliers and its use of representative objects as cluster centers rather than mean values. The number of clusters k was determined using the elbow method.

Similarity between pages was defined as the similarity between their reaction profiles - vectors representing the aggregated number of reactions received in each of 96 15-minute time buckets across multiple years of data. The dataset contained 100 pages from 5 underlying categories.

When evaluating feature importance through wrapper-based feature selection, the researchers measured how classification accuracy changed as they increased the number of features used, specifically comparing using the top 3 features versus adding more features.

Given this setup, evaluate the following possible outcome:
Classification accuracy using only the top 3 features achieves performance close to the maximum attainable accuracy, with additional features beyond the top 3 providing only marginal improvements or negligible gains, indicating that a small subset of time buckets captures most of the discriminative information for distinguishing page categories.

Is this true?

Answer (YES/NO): NO